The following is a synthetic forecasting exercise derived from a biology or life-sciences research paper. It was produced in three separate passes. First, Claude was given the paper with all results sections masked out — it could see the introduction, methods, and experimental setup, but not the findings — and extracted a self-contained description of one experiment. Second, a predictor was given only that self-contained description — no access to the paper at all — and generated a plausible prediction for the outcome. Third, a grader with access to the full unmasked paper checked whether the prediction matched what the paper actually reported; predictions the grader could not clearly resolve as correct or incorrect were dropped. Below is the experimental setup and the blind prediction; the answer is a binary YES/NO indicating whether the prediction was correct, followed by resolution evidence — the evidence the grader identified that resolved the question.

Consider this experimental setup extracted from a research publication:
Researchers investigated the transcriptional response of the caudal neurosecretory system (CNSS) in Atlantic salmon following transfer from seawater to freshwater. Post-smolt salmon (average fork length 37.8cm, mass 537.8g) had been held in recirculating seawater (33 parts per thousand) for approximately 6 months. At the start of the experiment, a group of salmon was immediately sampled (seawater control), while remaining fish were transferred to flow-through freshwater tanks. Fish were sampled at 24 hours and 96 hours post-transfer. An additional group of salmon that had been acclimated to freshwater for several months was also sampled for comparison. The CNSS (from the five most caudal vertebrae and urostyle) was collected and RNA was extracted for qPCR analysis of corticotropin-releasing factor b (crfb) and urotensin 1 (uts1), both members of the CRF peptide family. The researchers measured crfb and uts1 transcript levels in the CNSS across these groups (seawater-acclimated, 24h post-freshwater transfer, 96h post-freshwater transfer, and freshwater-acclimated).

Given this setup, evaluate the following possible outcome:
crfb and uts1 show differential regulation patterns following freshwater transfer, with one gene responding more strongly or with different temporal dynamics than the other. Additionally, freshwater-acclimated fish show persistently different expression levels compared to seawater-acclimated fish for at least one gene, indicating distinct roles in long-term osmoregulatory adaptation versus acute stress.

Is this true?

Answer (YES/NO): NO